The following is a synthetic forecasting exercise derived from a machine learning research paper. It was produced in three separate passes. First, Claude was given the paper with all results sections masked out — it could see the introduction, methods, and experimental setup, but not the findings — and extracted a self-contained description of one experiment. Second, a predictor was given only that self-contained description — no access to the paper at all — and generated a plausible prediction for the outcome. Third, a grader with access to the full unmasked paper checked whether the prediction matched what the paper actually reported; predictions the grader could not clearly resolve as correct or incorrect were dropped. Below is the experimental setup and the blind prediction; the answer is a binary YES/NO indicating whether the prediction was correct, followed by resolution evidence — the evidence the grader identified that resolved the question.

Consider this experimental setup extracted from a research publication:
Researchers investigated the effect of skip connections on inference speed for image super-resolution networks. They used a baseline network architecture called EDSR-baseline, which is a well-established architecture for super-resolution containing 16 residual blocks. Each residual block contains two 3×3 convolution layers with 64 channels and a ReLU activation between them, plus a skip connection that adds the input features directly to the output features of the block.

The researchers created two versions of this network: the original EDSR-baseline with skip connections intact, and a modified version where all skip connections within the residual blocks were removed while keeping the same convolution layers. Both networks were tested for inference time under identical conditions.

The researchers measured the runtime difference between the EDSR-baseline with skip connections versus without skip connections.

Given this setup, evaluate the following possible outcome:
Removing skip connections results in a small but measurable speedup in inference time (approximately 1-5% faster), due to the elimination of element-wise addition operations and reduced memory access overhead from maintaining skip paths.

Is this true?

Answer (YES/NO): NO